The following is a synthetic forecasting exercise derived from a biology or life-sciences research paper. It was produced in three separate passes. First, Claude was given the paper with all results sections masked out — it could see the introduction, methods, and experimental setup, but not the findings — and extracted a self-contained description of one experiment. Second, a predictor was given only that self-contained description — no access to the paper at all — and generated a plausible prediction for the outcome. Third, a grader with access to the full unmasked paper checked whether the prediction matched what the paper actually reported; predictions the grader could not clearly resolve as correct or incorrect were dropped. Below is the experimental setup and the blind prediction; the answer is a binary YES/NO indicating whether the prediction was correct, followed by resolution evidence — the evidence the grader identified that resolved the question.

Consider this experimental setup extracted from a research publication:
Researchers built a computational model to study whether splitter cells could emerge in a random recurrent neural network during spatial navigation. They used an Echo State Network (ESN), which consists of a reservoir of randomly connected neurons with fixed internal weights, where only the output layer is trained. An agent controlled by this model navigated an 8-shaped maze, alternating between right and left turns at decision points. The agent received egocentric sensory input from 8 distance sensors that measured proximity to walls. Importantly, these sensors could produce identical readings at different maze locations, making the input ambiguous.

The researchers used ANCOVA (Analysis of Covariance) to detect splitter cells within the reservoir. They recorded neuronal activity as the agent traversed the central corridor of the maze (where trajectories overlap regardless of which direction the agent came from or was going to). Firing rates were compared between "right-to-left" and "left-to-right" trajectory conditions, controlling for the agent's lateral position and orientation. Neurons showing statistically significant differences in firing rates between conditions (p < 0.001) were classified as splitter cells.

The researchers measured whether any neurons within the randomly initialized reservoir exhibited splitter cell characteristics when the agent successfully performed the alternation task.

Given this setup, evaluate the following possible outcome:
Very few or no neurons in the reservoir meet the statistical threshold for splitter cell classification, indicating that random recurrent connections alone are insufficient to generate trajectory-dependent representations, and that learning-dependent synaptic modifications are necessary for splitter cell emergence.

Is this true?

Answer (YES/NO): NO